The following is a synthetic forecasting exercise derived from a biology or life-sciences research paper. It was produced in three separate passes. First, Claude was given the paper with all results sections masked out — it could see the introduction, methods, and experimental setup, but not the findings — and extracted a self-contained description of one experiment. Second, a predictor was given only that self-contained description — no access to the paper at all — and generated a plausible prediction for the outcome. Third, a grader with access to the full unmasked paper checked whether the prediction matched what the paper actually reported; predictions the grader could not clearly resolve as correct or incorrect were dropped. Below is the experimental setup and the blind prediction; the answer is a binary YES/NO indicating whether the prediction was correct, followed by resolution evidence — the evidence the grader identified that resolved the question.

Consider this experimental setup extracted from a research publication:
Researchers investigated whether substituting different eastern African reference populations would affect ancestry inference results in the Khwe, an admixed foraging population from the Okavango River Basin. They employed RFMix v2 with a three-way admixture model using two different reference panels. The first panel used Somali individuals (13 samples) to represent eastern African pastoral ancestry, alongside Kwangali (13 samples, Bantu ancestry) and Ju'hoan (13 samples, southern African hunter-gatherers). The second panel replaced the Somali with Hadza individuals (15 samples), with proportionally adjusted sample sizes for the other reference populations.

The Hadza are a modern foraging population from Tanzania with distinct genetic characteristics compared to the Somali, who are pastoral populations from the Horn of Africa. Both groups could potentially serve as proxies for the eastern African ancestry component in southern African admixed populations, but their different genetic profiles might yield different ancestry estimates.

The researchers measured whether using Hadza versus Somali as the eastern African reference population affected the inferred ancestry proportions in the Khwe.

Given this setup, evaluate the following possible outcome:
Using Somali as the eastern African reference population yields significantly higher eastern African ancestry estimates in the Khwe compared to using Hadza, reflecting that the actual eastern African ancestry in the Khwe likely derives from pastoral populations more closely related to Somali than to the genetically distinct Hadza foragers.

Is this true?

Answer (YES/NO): NO